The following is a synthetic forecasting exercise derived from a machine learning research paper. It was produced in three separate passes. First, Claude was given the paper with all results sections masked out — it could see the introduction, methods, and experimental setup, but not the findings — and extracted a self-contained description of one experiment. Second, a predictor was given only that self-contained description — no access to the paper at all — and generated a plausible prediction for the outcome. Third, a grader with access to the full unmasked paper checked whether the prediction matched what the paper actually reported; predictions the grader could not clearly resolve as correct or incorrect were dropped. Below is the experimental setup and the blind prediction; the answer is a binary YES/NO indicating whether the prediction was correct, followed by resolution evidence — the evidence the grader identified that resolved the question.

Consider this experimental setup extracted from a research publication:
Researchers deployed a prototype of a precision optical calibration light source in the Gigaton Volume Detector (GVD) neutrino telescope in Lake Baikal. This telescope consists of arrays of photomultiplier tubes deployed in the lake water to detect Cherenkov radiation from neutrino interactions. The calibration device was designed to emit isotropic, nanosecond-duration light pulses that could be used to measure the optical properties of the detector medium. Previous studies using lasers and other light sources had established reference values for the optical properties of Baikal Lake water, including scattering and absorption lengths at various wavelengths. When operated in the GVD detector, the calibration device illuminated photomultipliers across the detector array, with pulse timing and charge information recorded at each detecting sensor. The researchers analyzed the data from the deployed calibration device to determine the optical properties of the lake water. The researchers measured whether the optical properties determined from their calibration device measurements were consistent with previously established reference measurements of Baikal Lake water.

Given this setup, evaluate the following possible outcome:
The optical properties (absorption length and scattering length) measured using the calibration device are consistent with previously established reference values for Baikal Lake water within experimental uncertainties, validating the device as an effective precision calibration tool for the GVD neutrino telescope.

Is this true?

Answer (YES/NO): YES